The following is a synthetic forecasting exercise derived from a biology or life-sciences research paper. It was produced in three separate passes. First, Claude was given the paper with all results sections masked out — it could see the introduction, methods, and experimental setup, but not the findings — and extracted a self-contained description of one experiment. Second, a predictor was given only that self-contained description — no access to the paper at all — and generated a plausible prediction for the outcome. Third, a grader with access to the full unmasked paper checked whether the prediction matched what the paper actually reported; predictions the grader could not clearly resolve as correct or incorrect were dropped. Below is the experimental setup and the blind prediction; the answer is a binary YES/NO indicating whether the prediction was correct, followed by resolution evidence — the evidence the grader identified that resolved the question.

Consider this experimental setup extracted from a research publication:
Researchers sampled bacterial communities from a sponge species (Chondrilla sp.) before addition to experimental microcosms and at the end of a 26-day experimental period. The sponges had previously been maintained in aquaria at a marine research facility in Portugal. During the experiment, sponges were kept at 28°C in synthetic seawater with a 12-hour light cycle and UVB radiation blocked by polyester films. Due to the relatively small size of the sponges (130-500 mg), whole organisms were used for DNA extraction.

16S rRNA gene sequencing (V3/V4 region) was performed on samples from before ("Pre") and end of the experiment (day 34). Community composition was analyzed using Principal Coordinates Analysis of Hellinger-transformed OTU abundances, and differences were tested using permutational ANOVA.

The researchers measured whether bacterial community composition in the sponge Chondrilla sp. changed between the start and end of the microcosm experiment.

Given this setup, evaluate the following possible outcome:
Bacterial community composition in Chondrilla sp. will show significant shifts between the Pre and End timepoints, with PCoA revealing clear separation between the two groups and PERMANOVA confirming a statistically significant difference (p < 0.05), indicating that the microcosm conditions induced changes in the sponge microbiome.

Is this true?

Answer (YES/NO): YES